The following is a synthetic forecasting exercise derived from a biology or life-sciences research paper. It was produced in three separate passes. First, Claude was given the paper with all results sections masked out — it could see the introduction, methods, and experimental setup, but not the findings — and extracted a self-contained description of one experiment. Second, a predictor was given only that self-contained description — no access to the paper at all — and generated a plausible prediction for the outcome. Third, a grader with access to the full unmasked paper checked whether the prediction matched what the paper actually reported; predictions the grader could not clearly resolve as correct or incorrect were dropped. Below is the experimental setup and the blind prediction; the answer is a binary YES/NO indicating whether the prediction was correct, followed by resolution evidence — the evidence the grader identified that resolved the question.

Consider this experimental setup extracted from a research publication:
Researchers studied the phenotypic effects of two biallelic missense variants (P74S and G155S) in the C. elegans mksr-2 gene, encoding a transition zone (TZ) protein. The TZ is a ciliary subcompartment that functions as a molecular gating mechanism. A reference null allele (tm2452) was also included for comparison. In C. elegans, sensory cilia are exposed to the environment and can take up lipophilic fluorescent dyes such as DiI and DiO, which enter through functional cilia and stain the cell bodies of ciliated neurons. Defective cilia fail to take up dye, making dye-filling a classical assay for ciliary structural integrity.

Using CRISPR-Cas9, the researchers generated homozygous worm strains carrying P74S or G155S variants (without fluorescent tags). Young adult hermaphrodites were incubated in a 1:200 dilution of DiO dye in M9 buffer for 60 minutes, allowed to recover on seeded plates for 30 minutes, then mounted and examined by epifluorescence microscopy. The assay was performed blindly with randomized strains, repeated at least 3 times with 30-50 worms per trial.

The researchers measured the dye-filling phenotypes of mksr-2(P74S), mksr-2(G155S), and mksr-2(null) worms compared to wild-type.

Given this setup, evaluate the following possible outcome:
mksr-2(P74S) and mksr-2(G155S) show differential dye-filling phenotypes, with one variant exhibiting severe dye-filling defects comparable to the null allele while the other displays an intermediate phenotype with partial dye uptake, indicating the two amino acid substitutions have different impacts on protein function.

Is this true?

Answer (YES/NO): NO